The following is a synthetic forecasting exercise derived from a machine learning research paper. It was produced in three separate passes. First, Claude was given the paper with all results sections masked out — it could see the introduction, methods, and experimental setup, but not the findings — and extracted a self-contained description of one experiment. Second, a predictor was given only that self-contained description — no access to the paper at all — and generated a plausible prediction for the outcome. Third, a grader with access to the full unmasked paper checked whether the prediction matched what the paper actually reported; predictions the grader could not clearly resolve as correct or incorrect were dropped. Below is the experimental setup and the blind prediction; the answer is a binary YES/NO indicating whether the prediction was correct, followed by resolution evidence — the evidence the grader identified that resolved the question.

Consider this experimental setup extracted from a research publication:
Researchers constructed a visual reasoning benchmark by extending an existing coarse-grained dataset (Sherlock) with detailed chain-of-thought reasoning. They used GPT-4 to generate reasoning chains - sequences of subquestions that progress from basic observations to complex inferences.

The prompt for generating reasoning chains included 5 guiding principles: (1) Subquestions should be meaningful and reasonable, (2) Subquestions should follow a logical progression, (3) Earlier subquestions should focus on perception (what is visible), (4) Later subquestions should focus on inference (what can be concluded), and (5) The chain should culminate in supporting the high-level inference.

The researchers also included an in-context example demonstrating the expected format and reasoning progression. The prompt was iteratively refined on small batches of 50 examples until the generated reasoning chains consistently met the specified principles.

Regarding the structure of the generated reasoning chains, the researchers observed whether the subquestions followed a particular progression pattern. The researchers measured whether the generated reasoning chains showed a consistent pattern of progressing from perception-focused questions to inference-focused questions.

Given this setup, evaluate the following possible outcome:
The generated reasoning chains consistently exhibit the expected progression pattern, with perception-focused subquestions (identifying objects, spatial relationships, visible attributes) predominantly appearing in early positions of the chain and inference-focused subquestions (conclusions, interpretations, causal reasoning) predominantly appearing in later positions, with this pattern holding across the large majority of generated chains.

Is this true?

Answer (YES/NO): YES